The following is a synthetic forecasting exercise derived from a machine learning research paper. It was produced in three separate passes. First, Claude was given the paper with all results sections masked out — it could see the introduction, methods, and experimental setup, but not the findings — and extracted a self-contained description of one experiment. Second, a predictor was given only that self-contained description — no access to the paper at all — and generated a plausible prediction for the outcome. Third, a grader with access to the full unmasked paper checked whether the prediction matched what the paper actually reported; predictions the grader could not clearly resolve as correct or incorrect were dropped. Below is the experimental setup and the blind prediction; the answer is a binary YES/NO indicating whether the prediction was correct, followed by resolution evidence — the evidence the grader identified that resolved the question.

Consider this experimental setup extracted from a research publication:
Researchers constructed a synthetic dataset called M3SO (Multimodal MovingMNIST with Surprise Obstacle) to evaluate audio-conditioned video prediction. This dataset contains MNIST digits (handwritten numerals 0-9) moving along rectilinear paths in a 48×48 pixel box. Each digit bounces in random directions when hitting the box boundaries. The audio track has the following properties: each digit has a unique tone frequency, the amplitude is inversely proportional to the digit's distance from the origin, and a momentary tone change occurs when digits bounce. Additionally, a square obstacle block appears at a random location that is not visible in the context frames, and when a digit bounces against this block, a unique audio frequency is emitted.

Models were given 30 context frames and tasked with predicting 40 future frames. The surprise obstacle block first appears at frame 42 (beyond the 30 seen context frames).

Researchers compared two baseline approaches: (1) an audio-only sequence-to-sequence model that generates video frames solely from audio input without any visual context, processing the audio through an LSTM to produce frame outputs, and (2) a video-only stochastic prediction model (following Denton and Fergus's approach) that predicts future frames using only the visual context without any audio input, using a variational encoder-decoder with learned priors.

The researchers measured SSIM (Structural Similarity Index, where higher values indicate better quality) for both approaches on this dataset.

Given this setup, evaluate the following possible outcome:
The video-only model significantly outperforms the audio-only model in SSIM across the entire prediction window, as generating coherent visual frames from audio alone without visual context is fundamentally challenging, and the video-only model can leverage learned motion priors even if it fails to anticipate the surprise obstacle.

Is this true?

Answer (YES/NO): NO